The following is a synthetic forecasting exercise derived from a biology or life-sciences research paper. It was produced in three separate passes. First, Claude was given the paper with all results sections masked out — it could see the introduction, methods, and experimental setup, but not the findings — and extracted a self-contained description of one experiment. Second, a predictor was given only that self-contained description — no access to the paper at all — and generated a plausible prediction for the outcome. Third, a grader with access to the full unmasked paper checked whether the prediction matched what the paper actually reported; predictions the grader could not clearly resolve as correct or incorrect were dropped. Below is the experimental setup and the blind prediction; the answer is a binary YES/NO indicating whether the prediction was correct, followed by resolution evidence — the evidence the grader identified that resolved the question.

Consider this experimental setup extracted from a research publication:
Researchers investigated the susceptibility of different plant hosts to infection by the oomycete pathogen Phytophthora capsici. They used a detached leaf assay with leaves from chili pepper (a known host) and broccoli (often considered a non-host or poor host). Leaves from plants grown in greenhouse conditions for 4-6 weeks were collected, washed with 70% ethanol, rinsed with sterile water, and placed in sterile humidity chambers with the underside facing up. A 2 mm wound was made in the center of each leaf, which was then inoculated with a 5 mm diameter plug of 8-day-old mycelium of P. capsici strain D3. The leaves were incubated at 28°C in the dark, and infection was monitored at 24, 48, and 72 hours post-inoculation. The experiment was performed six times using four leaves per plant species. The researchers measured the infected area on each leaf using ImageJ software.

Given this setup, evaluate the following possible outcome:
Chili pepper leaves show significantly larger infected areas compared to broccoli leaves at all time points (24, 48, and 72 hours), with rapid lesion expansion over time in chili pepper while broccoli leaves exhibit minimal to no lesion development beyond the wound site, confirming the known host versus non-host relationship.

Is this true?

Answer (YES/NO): NO